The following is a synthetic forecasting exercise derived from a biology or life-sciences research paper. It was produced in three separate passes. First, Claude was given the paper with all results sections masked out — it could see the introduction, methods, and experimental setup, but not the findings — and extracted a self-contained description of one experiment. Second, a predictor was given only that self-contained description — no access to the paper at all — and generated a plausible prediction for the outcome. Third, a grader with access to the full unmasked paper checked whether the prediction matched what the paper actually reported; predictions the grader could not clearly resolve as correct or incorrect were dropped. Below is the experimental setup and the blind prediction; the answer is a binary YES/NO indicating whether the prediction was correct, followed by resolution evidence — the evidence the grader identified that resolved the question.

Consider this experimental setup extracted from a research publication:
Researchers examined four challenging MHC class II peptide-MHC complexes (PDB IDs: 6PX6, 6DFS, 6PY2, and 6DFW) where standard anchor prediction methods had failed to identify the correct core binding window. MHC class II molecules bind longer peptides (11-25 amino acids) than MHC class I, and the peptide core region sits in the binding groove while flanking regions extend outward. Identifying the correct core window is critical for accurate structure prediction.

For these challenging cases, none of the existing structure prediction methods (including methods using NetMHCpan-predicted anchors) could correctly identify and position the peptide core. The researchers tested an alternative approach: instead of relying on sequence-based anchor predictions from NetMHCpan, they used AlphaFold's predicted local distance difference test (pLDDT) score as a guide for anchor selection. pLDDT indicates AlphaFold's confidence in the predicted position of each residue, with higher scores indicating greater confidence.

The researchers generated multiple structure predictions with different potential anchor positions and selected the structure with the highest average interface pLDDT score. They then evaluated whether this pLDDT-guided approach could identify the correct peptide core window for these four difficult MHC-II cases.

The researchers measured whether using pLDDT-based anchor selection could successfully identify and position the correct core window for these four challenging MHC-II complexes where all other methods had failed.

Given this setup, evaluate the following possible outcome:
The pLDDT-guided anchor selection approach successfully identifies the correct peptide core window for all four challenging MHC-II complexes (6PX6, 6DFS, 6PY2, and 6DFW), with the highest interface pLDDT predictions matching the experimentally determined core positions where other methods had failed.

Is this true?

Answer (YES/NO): YES